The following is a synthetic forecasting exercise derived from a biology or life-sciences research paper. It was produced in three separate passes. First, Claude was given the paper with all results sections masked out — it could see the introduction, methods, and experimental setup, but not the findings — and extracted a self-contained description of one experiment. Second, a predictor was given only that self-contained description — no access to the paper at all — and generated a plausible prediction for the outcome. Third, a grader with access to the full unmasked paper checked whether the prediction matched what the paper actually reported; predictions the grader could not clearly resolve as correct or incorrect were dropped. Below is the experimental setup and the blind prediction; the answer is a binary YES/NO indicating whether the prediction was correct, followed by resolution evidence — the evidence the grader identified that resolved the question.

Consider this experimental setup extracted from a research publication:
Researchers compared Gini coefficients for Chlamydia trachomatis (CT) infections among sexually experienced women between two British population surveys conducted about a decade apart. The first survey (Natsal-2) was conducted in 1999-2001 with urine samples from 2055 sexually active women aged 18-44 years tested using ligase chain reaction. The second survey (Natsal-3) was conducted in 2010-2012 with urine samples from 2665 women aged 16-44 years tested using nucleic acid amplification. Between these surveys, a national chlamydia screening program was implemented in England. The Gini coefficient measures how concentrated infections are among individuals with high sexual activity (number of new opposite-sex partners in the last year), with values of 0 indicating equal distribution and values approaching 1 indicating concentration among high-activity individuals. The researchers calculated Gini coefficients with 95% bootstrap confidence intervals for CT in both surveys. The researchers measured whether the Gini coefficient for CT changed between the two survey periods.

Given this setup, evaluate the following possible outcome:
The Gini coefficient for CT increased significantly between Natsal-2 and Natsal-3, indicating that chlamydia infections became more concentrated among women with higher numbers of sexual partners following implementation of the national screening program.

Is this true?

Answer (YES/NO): NO